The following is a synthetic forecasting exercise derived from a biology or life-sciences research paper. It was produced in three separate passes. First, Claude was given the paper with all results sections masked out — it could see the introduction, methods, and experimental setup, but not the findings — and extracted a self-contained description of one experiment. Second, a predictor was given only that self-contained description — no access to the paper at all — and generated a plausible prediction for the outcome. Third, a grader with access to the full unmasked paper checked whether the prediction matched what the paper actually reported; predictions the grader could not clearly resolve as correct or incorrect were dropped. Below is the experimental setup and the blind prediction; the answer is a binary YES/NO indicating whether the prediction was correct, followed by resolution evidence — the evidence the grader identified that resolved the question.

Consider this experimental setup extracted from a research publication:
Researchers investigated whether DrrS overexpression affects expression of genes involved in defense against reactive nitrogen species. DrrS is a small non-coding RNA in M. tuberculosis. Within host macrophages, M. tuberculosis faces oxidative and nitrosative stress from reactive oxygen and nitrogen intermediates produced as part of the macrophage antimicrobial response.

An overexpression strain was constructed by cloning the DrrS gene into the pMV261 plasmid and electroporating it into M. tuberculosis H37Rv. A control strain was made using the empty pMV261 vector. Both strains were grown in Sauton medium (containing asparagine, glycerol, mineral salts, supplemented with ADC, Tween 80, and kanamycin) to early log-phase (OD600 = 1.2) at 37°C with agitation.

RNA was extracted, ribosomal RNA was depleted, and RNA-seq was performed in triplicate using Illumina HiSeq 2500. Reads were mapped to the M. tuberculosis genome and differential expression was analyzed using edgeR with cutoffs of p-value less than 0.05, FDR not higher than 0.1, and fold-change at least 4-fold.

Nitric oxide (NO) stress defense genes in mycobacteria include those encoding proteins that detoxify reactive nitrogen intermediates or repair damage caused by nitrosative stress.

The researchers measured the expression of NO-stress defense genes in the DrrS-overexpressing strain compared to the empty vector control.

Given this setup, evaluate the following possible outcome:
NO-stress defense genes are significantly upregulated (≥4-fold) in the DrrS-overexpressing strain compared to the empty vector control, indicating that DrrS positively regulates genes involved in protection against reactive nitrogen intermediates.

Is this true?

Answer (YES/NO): YES